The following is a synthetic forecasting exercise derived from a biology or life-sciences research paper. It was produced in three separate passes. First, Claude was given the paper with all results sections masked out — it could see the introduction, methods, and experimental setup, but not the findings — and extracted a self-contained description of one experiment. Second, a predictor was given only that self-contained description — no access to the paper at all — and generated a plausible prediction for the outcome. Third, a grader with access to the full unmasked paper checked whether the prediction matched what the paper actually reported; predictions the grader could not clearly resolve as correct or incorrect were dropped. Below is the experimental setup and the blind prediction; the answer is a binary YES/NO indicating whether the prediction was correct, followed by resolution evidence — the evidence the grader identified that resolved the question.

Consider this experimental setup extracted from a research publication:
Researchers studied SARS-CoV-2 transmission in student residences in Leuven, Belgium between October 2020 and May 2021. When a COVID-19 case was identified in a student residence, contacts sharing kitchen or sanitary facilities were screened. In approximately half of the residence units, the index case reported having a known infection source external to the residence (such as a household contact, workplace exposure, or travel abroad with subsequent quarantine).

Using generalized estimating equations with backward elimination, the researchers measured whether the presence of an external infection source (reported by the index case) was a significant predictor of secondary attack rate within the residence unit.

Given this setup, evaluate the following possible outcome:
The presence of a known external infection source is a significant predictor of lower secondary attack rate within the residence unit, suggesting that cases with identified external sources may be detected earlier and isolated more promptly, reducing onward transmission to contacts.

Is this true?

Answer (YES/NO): NO